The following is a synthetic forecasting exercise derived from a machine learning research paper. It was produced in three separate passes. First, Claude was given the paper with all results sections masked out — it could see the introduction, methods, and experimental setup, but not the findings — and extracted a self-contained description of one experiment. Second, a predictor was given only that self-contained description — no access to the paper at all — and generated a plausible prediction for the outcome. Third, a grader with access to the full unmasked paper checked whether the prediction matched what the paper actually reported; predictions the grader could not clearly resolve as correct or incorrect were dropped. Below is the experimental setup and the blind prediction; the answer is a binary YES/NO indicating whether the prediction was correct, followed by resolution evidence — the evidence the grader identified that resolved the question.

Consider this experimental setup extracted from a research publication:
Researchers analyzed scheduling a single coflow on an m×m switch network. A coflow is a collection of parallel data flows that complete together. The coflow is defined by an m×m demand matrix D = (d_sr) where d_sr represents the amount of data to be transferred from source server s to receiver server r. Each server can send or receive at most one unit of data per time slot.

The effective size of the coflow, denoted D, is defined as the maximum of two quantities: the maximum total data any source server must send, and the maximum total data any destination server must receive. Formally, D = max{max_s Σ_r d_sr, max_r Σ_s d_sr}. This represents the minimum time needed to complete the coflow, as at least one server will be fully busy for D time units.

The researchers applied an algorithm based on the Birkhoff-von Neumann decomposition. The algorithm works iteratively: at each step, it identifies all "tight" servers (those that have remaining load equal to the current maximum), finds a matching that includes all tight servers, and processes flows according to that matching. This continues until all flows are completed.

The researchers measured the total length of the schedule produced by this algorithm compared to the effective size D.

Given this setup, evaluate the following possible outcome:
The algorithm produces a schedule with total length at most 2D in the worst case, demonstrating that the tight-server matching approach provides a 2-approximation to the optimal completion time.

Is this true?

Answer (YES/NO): NO